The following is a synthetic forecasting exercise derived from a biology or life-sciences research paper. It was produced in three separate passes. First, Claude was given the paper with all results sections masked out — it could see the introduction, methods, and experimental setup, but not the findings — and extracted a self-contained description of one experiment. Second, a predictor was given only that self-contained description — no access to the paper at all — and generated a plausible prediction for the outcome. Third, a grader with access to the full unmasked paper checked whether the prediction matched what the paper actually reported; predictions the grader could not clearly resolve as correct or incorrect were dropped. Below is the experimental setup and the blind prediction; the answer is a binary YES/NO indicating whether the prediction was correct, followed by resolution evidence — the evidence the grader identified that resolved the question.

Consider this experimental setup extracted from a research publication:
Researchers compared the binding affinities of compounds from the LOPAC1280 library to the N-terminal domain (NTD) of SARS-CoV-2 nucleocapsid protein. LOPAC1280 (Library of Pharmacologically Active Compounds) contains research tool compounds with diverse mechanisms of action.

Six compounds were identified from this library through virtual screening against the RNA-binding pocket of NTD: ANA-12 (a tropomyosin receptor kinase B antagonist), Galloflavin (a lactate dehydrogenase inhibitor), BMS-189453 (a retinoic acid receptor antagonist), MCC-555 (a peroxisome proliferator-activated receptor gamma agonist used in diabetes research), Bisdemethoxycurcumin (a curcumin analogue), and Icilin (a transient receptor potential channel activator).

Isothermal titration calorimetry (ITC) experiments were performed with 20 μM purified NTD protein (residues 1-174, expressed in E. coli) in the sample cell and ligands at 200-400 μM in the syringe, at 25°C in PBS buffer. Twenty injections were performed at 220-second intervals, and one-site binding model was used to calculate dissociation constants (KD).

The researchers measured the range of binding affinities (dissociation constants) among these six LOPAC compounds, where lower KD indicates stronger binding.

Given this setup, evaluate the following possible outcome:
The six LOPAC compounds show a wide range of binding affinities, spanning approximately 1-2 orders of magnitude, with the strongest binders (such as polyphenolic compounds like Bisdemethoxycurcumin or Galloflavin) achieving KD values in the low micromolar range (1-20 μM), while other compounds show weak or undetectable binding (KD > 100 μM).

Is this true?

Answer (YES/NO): NO